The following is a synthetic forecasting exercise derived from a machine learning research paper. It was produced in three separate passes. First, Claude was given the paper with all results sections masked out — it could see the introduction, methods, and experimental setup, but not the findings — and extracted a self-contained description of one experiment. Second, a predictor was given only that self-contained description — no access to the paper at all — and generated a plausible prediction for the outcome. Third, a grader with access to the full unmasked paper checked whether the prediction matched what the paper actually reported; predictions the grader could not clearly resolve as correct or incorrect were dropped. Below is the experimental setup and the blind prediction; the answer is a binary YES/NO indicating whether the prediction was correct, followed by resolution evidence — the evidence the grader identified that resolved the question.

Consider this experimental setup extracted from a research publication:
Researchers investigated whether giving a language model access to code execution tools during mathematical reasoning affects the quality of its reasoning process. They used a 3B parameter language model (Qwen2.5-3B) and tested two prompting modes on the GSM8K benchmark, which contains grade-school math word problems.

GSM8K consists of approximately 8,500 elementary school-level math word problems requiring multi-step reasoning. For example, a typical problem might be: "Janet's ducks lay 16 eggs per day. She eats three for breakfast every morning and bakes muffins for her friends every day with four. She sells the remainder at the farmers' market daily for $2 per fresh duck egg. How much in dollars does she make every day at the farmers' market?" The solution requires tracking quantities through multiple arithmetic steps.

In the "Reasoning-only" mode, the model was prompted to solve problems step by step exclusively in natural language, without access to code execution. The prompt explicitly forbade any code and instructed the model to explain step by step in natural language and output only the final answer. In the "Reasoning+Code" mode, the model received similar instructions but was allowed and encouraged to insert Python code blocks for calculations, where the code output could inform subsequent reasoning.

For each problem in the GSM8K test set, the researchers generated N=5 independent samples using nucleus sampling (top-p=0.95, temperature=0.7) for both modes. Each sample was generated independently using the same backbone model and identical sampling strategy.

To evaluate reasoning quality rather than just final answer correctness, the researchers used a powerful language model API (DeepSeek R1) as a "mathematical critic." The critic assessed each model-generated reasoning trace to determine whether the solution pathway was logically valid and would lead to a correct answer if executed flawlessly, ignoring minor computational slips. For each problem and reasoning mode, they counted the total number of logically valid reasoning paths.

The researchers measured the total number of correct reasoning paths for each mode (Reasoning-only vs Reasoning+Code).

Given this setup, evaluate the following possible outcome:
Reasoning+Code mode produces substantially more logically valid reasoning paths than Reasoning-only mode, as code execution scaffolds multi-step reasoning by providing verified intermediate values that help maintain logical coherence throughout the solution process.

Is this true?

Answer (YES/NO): NO